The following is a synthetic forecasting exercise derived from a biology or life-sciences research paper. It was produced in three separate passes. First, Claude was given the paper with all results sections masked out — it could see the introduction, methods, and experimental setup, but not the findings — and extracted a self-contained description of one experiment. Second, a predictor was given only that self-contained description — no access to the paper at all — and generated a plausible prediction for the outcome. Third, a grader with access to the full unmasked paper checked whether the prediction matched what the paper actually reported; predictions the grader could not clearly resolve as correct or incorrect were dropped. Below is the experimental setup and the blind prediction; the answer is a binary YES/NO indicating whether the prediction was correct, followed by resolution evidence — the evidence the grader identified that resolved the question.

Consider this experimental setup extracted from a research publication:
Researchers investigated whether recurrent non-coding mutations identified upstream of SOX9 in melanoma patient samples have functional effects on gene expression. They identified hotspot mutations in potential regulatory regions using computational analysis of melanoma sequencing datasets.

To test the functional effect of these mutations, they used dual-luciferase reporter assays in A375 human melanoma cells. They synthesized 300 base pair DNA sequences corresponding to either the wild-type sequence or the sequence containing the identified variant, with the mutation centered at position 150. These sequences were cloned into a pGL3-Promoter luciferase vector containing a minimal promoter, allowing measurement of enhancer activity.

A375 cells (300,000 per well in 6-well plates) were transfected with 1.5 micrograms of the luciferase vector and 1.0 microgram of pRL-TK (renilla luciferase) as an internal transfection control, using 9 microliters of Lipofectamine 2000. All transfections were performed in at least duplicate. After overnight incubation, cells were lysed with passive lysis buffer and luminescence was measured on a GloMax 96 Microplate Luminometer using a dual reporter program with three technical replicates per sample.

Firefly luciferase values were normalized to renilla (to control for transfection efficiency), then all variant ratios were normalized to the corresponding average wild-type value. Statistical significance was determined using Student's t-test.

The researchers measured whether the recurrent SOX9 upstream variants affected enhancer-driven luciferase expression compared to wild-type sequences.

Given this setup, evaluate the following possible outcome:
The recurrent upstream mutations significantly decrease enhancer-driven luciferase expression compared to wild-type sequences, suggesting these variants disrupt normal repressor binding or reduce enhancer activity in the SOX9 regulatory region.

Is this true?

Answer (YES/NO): YES